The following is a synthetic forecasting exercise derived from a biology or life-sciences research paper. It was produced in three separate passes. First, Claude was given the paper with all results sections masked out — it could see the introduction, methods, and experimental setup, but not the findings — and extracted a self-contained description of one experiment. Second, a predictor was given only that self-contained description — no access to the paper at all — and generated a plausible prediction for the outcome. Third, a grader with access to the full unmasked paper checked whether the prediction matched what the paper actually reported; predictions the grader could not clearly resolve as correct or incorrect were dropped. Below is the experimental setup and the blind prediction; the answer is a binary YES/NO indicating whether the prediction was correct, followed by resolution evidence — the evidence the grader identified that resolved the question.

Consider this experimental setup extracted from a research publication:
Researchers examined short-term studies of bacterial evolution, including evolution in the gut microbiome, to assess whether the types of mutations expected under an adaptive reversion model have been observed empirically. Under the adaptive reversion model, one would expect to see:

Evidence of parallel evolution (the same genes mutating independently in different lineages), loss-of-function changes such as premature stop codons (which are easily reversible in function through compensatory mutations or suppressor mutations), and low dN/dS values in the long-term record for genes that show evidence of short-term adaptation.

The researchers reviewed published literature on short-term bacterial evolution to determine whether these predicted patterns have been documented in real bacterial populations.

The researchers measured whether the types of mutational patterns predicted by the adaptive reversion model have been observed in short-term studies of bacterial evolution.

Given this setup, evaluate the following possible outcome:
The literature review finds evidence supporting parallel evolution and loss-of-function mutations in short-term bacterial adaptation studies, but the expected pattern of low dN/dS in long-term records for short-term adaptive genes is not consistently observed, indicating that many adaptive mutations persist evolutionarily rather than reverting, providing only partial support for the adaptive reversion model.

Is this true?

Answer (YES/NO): NO